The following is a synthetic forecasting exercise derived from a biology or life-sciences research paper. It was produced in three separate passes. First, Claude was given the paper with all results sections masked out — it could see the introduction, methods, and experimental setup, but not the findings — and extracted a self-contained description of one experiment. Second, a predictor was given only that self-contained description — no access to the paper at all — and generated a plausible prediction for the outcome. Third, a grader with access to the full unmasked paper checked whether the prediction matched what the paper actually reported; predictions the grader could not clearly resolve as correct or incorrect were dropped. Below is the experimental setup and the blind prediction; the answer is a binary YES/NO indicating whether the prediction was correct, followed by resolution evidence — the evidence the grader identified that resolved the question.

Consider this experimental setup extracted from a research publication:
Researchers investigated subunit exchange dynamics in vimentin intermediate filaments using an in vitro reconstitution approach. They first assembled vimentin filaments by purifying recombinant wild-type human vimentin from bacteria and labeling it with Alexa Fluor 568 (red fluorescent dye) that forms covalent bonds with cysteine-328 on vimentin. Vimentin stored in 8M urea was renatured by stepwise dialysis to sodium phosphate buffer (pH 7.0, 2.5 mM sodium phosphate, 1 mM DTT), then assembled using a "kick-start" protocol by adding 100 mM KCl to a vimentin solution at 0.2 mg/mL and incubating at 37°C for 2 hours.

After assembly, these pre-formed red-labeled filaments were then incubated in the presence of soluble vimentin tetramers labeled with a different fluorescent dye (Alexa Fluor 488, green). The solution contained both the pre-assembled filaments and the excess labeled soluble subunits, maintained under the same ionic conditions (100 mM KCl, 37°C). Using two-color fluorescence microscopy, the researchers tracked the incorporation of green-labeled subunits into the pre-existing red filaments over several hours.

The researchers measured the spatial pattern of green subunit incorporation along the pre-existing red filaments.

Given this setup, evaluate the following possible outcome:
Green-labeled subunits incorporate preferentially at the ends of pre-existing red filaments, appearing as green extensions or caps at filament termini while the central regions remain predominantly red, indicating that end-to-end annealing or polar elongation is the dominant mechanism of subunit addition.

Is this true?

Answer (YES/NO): NO